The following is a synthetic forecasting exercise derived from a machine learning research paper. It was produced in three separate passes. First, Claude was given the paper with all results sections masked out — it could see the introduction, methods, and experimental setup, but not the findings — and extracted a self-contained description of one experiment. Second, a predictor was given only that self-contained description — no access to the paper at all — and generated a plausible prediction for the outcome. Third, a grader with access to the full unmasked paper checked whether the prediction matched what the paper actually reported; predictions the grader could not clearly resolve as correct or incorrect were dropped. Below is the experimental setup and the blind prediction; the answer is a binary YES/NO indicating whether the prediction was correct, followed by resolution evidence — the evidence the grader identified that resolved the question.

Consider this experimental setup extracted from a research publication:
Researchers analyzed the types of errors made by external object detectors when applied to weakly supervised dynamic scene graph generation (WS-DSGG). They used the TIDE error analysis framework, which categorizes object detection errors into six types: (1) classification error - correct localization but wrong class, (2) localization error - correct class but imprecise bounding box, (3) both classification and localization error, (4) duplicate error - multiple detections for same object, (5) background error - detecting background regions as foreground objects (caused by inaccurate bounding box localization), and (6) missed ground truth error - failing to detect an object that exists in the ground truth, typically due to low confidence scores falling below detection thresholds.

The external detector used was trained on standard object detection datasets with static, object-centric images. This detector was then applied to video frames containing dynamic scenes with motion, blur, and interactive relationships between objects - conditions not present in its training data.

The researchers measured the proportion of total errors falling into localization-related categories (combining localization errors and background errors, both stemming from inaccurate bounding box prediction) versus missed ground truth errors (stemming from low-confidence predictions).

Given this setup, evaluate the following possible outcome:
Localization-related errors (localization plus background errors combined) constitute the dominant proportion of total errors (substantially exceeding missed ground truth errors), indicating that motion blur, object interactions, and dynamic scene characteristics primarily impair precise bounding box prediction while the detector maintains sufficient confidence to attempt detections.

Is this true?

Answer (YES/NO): NO